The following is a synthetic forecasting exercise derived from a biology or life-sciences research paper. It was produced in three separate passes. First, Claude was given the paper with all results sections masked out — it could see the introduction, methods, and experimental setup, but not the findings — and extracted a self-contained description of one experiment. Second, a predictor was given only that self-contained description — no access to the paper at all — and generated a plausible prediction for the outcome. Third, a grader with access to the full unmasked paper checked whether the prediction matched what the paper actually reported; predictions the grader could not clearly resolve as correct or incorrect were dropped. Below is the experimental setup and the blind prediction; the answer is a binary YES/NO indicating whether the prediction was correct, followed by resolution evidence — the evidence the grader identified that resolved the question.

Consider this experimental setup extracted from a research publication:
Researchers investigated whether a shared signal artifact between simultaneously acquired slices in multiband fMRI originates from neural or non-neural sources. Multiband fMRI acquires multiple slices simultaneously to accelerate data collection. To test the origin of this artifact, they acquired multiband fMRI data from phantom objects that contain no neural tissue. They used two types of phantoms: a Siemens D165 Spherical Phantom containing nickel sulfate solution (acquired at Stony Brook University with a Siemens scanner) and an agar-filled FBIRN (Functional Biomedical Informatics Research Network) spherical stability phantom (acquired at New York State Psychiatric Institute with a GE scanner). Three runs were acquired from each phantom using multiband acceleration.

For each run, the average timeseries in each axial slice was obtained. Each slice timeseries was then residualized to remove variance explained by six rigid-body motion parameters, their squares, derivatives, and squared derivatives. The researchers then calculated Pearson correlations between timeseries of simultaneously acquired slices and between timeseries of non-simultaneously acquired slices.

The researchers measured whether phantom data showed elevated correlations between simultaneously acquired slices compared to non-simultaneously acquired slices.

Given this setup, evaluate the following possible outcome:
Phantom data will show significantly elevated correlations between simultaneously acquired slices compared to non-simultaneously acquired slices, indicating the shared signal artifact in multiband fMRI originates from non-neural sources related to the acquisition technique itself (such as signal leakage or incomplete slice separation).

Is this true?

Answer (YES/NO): NO